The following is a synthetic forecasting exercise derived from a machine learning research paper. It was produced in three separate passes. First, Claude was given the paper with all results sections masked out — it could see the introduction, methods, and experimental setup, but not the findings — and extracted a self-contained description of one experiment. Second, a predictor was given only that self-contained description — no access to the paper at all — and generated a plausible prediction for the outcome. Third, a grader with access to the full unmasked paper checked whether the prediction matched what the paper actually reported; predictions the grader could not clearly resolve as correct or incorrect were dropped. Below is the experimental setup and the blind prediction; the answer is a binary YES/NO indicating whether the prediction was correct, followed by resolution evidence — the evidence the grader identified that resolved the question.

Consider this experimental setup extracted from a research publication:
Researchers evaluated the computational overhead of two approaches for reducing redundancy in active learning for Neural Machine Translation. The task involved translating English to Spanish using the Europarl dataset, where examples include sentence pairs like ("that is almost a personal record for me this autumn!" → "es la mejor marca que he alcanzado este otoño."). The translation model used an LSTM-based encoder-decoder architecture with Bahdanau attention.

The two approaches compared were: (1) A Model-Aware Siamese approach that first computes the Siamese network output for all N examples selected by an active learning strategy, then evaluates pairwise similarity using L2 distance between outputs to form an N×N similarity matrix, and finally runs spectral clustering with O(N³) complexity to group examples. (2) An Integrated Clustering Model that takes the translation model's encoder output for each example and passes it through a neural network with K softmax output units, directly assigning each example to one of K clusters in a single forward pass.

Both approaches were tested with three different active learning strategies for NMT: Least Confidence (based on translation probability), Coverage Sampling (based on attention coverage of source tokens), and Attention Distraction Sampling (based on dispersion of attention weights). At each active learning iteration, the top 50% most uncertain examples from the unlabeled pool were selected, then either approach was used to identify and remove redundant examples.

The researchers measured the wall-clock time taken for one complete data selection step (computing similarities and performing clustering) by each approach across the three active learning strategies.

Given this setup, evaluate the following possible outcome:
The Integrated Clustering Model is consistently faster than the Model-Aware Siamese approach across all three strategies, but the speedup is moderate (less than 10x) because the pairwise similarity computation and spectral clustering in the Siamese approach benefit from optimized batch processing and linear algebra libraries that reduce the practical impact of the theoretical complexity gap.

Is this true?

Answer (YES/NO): YES